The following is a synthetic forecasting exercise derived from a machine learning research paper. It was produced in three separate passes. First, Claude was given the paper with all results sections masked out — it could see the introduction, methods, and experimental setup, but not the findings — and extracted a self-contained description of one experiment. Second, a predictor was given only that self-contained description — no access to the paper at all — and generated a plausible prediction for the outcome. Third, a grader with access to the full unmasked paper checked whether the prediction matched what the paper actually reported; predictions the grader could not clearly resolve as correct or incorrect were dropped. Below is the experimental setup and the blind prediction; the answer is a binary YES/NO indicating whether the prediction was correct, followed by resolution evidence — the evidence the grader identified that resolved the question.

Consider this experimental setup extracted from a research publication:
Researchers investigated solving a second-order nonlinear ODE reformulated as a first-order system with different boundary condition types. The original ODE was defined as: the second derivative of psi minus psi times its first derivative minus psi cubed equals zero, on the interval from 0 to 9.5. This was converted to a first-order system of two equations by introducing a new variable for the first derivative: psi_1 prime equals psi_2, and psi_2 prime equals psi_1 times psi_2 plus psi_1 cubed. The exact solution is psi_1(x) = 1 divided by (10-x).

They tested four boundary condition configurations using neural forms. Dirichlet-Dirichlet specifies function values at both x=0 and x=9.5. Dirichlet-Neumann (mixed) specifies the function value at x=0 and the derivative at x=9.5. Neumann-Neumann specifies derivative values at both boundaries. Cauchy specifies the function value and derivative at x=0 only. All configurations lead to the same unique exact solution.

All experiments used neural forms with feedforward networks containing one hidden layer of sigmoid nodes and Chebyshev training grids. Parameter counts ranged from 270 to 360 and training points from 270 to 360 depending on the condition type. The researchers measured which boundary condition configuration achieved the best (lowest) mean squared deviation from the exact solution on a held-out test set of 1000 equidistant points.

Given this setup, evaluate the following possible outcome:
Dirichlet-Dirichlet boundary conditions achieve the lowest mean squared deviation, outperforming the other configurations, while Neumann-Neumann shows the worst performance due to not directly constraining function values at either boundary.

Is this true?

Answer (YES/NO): NO